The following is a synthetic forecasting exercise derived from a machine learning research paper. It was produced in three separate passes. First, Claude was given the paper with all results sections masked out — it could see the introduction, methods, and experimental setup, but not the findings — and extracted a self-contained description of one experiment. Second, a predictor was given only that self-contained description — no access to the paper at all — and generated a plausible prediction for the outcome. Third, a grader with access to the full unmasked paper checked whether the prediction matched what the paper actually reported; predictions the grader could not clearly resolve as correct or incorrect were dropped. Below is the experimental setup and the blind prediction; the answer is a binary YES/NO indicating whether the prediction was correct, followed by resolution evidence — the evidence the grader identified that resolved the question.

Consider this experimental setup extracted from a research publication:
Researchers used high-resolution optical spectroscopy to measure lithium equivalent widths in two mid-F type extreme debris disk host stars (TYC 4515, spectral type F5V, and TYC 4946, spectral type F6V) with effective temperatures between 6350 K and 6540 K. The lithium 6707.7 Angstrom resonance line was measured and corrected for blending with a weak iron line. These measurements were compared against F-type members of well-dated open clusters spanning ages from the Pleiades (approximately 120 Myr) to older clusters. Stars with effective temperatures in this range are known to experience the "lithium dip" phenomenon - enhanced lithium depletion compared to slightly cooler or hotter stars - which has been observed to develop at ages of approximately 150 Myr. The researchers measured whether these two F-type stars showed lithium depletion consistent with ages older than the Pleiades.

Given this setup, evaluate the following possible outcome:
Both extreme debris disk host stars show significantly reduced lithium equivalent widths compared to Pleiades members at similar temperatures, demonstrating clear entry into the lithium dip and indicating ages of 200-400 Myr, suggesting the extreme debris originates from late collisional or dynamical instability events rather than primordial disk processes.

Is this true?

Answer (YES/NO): NO